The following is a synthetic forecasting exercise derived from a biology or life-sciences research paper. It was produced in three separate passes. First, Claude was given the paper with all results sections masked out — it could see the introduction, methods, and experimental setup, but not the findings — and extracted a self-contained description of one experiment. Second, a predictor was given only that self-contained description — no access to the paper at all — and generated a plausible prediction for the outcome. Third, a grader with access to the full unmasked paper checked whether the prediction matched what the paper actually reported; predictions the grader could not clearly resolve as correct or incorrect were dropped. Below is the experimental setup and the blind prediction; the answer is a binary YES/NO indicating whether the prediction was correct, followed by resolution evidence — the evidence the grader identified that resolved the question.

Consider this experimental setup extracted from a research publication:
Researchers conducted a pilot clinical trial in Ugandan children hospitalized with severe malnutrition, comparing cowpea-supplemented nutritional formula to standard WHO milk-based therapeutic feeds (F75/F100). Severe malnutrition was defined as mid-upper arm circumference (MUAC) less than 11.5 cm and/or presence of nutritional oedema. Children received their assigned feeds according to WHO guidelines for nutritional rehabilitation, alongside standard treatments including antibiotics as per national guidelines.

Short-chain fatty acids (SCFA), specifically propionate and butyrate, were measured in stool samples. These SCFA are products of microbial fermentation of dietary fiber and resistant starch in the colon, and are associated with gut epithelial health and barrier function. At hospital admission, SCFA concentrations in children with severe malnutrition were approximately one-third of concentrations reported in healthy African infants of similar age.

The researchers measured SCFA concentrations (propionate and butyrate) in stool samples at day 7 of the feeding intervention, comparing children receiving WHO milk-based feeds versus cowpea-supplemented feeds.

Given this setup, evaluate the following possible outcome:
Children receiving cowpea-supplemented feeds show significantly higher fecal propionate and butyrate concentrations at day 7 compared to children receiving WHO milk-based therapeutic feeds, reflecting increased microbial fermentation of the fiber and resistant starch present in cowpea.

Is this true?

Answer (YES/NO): YES